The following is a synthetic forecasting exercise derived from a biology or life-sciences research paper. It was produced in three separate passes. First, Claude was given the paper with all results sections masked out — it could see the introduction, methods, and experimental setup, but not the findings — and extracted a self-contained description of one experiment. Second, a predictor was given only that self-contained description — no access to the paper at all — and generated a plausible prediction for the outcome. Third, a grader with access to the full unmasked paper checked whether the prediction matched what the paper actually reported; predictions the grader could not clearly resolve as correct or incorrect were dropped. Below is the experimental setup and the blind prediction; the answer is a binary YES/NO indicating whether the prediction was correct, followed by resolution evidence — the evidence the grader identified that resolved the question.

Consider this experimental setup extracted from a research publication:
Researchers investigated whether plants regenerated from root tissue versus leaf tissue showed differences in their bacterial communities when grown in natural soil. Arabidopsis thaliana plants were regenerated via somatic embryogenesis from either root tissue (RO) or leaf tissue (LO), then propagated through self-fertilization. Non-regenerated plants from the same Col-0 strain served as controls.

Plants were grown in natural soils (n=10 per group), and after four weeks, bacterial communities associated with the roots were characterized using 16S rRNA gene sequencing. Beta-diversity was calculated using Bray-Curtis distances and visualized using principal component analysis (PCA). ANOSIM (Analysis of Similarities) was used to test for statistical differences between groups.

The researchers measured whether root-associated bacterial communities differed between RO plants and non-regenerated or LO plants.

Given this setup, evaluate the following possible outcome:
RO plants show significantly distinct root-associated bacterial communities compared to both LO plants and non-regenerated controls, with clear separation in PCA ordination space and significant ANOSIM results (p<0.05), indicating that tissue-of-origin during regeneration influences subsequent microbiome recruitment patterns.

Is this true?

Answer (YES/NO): NO